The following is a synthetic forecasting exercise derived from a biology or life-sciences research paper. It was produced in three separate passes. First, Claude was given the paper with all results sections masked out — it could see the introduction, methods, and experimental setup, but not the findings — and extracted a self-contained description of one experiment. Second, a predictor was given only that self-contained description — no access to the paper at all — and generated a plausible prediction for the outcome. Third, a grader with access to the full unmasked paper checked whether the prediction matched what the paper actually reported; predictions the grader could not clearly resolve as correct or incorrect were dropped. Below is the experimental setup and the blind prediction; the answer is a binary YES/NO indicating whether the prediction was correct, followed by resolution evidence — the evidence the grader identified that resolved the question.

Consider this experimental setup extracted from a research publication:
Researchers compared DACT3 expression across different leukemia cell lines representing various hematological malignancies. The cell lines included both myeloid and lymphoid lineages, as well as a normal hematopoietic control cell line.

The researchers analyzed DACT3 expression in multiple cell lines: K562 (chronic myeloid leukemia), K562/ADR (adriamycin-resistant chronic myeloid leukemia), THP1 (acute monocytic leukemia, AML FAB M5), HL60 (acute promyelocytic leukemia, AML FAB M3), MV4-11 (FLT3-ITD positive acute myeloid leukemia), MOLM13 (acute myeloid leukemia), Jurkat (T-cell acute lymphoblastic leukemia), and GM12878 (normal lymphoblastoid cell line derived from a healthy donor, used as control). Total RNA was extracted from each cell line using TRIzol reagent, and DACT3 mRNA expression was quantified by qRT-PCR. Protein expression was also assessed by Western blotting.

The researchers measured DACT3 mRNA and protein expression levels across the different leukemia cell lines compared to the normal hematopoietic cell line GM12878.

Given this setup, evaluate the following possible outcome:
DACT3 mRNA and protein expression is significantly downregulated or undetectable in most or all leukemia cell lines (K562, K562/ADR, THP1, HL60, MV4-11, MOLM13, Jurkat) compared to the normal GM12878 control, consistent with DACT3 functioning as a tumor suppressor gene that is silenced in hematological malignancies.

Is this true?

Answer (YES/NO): YES